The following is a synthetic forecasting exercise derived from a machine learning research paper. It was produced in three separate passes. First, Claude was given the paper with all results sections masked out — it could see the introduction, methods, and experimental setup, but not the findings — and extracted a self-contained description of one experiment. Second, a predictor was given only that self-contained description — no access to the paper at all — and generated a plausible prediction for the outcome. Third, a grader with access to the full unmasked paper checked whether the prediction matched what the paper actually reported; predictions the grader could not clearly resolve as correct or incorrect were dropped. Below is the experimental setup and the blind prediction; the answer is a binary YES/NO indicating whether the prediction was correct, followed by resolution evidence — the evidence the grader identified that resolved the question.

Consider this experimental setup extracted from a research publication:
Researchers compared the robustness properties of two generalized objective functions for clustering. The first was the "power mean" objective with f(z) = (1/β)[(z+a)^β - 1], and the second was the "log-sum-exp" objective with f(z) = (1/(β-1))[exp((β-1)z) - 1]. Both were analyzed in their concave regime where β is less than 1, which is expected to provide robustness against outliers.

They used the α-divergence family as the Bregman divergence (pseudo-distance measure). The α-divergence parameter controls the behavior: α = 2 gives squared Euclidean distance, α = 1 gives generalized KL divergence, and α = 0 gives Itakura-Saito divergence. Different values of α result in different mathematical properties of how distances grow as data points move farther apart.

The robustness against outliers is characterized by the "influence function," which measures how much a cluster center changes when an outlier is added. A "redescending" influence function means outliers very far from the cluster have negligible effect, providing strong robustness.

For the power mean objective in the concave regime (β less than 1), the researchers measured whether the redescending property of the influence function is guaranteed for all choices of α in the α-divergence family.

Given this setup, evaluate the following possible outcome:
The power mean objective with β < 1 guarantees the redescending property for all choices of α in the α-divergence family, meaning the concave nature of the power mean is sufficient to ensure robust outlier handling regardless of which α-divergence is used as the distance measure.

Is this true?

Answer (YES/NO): NO